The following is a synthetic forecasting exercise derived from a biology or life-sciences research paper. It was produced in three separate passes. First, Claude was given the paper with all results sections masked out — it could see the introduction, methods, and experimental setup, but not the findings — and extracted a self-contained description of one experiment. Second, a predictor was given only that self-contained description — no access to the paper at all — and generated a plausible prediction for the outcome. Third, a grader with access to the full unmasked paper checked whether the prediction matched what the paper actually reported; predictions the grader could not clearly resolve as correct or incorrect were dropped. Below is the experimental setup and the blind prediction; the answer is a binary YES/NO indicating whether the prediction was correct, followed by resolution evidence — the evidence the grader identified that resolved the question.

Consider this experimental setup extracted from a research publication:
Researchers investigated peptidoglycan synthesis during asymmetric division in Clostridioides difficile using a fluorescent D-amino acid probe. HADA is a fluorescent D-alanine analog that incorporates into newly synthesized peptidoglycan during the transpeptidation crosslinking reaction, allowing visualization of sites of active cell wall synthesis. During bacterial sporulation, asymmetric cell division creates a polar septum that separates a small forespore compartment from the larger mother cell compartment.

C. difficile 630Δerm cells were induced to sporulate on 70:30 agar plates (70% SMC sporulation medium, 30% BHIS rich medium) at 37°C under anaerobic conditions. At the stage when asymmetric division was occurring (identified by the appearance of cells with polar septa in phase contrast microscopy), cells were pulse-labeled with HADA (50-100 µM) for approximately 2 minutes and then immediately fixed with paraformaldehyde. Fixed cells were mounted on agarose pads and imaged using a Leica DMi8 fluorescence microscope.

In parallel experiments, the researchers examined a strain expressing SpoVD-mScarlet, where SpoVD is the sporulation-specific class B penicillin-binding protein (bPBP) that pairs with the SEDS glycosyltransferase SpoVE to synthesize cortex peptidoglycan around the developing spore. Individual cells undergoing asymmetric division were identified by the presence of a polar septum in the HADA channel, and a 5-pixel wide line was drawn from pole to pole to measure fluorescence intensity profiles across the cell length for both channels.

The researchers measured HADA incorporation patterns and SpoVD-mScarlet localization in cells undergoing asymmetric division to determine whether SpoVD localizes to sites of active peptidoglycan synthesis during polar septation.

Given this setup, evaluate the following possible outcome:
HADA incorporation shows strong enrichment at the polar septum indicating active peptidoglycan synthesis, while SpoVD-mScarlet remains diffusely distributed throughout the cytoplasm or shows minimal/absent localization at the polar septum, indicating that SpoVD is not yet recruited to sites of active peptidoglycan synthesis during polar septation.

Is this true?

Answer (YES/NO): NO